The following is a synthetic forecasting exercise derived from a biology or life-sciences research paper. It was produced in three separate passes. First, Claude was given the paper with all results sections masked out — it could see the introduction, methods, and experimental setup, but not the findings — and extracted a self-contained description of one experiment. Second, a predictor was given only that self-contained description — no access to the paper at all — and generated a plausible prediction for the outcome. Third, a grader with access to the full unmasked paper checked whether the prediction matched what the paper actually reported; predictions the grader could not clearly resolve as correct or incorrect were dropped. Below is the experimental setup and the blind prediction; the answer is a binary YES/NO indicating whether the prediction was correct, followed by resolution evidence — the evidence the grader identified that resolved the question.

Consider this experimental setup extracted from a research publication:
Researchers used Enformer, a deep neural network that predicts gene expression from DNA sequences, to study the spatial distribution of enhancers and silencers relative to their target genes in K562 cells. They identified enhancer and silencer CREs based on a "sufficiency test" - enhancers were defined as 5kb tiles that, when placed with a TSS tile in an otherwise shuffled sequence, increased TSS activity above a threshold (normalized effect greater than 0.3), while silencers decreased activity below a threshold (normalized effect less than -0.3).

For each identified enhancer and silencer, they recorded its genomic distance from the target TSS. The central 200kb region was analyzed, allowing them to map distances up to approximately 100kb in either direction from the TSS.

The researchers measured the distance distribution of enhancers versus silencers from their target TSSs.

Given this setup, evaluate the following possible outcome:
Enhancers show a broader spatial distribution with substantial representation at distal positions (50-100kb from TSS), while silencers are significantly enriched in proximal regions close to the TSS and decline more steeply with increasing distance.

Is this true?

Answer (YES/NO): NO